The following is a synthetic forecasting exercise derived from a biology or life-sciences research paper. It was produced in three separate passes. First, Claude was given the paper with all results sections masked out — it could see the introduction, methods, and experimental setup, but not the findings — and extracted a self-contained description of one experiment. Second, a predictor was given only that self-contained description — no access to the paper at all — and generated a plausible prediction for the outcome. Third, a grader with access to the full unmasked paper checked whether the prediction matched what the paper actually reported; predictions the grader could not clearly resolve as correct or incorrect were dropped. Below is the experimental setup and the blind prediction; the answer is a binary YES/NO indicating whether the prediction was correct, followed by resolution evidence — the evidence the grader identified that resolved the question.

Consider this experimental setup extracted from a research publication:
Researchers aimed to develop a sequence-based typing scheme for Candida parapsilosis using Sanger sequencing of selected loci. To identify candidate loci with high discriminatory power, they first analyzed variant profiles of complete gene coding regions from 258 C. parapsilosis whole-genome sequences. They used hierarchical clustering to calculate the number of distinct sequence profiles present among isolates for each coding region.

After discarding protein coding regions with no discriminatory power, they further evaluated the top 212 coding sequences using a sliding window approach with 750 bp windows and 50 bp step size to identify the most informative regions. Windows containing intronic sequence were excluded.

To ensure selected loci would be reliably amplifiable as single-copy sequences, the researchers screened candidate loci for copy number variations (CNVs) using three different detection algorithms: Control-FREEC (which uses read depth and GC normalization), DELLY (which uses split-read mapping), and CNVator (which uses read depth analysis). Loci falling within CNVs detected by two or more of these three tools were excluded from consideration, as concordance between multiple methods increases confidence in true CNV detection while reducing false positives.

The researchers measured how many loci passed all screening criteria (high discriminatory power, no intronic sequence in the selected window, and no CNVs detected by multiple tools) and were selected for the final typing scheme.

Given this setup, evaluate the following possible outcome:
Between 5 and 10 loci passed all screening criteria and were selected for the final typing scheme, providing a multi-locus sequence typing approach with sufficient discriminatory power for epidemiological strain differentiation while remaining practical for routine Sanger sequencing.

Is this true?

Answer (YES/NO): NO